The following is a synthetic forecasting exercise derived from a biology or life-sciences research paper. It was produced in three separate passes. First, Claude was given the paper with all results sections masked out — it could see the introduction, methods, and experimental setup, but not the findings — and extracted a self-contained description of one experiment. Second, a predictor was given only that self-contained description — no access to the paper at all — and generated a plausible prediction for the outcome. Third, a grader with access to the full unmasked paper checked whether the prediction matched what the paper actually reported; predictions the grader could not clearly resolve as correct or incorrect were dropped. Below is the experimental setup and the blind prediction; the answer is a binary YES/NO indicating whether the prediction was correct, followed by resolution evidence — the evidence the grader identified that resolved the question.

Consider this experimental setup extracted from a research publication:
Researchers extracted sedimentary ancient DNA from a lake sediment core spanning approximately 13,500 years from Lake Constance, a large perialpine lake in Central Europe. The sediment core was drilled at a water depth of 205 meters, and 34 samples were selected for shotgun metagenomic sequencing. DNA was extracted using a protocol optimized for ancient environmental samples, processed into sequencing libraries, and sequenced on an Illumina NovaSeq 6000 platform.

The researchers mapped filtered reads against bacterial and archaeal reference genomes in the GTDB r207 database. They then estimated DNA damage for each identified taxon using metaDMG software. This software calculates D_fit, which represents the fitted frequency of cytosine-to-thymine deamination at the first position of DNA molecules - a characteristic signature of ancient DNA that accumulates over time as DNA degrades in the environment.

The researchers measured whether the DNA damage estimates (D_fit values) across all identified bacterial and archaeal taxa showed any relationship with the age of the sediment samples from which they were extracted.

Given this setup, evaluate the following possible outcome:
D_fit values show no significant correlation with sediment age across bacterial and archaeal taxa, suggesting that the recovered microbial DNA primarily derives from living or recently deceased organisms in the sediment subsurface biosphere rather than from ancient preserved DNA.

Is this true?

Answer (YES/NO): NO